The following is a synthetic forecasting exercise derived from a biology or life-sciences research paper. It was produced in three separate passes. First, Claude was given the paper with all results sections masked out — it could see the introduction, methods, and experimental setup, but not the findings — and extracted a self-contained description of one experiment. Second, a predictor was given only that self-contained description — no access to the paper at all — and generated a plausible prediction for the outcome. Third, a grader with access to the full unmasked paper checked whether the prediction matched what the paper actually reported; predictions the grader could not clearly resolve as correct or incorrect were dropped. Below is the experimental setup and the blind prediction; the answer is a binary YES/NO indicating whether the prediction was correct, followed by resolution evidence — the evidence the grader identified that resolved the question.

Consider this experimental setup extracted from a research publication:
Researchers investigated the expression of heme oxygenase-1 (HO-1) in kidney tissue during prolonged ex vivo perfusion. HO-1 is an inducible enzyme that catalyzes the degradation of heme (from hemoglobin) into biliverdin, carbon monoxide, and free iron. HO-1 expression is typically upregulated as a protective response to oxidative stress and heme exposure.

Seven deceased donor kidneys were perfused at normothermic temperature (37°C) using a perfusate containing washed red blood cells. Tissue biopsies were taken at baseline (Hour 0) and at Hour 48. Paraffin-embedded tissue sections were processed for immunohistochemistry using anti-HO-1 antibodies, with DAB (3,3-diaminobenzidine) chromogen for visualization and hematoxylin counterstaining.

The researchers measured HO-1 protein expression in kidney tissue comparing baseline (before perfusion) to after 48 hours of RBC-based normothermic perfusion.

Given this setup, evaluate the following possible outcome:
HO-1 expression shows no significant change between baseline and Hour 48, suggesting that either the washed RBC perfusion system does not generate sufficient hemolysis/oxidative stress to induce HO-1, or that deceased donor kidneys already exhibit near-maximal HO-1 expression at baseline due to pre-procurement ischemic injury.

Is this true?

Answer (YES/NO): NO